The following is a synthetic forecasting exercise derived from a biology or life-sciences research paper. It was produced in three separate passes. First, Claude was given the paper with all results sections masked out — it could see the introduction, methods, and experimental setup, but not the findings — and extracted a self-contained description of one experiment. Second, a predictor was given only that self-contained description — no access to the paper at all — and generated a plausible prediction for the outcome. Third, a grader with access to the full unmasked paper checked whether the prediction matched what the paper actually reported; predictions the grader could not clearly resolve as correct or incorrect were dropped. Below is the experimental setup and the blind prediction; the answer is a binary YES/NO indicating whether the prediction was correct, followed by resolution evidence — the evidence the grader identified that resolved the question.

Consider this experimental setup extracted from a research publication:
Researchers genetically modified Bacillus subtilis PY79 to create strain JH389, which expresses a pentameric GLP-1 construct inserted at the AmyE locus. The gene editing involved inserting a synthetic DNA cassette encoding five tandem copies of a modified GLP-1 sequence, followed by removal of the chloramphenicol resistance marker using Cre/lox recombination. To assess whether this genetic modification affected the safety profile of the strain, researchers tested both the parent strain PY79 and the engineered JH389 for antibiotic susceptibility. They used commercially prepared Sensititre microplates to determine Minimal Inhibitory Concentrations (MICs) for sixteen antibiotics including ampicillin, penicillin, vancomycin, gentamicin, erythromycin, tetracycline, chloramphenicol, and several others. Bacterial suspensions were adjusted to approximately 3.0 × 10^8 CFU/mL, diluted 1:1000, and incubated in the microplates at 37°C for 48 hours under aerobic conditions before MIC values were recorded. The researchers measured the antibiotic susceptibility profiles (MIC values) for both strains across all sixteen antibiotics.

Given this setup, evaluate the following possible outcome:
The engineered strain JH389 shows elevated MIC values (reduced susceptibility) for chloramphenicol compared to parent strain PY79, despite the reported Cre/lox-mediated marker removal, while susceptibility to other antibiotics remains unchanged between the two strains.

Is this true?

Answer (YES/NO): NO